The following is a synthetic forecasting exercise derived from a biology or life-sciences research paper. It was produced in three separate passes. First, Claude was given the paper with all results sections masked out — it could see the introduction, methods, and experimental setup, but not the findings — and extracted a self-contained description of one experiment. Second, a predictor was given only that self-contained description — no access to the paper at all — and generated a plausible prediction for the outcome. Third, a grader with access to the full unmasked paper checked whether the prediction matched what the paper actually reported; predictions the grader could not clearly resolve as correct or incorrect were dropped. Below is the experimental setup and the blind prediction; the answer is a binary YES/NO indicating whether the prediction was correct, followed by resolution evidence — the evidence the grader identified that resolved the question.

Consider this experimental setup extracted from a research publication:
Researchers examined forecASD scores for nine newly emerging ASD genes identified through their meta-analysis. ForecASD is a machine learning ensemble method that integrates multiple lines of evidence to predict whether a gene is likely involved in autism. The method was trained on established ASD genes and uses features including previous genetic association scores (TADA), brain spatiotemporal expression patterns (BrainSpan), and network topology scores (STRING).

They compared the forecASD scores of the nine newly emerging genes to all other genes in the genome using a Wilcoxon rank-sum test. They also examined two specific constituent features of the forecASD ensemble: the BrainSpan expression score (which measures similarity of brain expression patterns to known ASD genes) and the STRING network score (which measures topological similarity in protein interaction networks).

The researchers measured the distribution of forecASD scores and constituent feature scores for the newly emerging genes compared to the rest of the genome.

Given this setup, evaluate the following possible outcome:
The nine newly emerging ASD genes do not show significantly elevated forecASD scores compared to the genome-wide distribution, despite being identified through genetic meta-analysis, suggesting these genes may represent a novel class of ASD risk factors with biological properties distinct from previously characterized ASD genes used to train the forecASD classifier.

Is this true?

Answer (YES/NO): NO